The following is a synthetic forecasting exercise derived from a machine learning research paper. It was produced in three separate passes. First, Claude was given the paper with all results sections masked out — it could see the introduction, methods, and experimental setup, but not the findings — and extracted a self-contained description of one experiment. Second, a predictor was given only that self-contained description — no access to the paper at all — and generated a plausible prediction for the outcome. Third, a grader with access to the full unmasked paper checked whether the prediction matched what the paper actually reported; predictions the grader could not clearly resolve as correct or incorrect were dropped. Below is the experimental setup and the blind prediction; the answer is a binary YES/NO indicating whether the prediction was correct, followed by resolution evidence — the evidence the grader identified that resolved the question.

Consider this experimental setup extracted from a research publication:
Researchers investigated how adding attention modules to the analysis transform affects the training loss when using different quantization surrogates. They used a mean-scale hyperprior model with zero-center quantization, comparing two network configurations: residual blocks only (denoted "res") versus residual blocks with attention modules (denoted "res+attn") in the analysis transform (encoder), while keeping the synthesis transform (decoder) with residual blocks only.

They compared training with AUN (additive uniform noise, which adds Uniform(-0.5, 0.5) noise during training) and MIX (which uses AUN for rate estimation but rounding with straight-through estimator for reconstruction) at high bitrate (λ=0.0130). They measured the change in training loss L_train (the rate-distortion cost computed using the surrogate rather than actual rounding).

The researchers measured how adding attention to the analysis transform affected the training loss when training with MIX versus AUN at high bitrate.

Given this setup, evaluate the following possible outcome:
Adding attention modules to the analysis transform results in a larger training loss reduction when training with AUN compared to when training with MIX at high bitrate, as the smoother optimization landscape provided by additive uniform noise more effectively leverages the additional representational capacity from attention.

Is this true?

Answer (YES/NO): YES